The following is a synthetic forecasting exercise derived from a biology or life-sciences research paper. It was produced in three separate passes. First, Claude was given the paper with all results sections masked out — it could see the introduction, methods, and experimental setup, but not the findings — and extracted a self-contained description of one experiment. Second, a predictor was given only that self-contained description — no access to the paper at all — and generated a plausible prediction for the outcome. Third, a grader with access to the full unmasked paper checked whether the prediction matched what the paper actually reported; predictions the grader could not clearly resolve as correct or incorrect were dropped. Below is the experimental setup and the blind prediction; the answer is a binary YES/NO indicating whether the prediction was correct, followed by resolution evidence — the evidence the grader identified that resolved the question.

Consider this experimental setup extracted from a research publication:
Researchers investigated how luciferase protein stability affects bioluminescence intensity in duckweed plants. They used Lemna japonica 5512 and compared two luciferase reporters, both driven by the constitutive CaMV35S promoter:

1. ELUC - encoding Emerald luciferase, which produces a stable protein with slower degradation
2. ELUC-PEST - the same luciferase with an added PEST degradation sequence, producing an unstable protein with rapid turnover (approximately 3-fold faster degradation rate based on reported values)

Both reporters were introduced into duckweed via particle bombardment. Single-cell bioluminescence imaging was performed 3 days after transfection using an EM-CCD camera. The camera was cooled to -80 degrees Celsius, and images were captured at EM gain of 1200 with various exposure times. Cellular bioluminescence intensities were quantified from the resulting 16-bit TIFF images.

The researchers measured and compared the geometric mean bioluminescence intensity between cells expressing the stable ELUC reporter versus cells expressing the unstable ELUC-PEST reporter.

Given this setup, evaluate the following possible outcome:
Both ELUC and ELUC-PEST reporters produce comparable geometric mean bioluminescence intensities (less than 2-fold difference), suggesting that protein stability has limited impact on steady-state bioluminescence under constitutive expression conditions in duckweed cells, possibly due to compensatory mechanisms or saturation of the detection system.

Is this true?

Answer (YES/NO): NO